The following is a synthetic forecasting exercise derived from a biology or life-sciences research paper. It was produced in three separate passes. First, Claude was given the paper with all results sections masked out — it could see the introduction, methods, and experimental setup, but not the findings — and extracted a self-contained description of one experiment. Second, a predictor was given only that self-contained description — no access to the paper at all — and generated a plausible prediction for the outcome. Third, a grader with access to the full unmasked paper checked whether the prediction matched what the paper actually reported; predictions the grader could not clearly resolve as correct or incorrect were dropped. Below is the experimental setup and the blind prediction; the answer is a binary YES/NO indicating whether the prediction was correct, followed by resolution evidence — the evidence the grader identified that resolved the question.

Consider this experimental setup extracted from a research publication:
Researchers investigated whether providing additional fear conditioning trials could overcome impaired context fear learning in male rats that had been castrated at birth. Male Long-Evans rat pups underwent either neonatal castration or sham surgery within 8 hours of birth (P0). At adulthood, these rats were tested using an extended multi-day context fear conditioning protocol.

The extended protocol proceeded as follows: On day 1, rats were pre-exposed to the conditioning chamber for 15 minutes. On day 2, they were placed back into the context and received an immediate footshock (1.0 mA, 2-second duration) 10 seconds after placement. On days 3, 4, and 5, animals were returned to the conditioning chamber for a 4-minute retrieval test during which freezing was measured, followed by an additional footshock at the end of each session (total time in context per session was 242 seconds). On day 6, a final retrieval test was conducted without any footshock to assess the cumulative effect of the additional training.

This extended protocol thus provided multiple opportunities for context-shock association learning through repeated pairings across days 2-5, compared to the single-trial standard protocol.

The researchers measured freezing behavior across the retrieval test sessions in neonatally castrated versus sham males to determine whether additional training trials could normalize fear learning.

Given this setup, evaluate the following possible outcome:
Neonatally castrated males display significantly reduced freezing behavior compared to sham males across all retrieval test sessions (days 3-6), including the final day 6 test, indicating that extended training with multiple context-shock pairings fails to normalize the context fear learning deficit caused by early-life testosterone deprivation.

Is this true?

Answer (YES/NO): NO